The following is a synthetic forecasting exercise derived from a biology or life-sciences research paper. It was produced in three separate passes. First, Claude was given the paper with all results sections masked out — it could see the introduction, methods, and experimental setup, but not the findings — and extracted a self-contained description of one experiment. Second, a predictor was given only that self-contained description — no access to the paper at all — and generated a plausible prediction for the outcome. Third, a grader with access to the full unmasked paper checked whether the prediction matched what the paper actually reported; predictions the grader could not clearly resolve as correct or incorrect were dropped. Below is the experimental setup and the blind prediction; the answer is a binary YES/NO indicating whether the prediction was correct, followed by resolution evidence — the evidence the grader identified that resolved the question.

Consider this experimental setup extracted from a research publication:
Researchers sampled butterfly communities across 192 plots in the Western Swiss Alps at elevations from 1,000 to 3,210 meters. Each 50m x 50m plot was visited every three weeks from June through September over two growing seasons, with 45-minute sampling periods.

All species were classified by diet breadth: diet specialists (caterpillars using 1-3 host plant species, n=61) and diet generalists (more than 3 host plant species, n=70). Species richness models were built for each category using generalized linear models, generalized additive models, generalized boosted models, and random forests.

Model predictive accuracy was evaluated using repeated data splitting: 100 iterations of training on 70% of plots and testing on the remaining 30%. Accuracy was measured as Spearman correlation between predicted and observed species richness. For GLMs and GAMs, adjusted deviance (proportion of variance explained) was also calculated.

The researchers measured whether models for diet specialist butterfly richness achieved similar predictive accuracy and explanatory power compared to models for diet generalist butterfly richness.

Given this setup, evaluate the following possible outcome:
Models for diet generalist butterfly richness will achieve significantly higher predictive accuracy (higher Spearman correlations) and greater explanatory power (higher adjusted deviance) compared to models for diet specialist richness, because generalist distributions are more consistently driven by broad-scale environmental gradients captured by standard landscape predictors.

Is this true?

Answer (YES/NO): NO